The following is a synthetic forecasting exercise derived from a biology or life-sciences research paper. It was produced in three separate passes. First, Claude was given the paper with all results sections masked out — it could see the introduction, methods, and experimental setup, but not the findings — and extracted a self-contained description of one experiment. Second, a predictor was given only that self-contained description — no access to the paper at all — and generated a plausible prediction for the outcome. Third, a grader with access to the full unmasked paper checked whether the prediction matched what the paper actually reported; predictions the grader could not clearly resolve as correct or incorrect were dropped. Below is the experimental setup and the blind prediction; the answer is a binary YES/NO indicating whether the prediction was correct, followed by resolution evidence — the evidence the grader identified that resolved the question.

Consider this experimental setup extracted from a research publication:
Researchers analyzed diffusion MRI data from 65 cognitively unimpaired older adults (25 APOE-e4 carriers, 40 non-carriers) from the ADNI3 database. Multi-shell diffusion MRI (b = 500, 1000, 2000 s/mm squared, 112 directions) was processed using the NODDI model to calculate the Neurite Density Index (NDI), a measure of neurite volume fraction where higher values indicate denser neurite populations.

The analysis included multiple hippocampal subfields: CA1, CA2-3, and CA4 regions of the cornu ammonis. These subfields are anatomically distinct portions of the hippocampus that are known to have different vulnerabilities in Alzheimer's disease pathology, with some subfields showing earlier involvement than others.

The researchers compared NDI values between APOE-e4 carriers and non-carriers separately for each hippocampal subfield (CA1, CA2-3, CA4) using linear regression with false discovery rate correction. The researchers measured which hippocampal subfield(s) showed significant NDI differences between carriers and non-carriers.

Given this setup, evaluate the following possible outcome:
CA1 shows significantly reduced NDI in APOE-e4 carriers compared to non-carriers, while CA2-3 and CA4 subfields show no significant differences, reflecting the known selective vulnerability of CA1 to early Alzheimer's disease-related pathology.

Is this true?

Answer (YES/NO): NO